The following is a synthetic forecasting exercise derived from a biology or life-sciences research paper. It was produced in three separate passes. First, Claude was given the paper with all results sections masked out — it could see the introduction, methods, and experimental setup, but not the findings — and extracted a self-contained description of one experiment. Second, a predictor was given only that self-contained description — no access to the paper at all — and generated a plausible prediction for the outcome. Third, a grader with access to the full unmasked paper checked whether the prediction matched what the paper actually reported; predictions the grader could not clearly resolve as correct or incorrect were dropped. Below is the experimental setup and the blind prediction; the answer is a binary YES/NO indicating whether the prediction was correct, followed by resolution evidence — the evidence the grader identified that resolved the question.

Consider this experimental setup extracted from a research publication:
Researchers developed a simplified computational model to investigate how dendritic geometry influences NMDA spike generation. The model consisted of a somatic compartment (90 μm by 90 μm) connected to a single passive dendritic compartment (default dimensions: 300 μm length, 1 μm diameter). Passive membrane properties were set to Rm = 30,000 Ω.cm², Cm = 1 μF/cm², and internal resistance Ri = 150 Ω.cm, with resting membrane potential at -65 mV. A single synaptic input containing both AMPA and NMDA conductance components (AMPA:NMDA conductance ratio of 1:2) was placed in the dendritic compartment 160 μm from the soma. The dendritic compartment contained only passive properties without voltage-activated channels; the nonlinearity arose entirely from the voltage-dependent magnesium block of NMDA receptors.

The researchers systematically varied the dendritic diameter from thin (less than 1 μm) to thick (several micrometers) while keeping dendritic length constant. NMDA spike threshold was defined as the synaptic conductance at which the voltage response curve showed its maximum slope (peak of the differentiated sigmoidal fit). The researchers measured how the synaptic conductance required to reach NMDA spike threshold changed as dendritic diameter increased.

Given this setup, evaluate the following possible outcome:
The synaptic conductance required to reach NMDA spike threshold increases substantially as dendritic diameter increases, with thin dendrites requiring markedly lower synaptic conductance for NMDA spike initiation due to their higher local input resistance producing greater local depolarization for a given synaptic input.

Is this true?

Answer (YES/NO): YES